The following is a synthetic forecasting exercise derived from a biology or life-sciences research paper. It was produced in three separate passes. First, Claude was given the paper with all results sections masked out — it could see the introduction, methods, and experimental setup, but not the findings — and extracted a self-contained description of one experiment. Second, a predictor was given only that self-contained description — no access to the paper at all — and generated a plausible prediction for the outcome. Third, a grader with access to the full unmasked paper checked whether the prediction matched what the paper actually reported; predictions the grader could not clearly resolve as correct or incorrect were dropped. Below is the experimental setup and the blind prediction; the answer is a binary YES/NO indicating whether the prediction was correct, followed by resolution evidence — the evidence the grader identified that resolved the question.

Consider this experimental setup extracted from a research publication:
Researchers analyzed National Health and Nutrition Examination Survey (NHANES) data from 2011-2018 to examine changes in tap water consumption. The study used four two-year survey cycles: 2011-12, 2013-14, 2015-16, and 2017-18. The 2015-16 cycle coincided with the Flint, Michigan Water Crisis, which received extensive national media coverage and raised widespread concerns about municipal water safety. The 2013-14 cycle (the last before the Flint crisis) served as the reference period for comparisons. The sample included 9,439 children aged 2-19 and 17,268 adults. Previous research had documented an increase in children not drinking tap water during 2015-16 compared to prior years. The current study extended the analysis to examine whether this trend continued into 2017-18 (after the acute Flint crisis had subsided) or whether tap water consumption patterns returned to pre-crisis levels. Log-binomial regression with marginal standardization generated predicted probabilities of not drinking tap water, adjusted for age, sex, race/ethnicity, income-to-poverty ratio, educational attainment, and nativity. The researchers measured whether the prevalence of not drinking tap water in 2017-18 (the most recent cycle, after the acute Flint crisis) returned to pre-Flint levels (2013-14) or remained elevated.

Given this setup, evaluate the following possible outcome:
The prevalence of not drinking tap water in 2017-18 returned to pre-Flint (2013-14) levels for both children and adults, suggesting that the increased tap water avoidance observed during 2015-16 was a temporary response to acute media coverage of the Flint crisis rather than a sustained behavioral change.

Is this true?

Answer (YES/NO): NO